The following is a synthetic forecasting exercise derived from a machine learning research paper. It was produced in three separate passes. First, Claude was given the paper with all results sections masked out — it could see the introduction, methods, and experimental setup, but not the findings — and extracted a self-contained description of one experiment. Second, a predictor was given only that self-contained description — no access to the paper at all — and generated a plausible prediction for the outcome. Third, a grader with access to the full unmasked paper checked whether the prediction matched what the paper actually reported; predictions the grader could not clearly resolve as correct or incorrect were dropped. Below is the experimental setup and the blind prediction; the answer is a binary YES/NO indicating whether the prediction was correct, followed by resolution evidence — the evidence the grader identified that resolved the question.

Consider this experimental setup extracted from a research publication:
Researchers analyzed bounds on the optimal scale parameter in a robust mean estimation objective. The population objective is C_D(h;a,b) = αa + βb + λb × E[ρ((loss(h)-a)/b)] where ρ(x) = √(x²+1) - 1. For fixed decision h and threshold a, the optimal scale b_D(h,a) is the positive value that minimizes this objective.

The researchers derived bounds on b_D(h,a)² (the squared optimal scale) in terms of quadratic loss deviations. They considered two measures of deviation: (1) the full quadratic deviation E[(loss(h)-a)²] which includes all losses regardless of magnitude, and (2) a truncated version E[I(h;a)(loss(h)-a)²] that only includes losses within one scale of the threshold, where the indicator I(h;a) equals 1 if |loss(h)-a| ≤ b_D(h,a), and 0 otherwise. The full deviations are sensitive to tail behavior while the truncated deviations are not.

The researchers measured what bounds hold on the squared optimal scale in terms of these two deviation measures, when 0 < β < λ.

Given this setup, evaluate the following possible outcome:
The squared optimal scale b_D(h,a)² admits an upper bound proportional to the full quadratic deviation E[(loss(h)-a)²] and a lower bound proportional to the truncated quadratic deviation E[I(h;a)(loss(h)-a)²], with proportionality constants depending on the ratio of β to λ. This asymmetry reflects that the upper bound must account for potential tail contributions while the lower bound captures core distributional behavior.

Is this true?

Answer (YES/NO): YES